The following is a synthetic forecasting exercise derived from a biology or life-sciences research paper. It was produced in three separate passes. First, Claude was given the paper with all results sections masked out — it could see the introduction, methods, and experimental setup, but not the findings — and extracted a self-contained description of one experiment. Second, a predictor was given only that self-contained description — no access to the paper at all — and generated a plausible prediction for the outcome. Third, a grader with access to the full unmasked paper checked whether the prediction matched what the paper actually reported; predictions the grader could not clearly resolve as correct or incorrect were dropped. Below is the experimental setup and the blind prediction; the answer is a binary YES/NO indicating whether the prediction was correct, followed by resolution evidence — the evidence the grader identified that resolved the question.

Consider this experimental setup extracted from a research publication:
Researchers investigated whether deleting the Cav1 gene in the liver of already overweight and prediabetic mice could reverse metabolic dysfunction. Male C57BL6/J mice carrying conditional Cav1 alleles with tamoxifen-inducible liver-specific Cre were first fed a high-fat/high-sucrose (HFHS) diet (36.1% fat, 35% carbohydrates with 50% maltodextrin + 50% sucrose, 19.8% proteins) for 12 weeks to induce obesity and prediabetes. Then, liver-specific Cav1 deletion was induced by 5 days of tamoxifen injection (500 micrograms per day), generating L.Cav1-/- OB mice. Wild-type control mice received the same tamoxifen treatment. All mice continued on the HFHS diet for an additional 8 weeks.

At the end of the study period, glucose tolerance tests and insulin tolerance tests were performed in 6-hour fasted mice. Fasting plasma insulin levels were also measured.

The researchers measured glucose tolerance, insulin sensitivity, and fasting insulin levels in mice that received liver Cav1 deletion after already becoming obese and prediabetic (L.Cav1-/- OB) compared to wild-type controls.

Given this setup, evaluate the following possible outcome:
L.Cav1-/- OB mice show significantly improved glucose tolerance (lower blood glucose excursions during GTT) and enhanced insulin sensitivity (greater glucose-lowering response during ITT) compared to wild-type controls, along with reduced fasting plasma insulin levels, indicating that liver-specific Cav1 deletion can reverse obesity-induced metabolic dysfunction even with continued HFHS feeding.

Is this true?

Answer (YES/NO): NO